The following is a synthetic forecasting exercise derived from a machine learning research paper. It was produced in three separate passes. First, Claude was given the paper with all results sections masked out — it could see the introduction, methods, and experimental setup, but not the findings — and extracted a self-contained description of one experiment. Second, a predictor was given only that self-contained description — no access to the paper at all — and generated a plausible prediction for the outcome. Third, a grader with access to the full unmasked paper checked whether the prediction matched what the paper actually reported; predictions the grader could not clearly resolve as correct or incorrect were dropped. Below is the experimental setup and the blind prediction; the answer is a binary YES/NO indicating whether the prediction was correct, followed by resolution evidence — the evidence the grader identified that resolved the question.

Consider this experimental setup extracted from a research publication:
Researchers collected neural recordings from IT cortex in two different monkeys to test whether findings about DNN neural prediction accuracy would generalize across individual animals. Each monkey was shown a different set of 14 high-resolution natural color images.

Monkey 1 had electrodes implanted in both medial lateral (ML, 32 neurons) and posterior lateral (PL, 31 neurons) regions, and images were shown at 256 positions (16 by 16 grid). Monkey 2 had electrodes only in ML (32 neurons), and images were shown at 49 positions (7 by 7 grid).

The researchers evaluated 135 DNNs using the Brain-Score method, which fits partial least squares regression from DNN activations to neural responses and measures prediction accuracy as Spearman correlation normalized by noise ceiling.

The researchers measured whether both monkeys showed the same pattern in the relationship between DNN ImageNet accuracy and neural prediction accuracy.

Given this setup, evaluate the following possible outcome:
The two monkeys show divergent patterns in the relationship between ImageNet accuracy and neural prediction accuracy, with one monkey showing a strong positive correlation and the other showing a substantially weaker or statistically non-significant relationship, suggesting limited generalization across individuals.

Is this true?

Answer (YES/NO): NO